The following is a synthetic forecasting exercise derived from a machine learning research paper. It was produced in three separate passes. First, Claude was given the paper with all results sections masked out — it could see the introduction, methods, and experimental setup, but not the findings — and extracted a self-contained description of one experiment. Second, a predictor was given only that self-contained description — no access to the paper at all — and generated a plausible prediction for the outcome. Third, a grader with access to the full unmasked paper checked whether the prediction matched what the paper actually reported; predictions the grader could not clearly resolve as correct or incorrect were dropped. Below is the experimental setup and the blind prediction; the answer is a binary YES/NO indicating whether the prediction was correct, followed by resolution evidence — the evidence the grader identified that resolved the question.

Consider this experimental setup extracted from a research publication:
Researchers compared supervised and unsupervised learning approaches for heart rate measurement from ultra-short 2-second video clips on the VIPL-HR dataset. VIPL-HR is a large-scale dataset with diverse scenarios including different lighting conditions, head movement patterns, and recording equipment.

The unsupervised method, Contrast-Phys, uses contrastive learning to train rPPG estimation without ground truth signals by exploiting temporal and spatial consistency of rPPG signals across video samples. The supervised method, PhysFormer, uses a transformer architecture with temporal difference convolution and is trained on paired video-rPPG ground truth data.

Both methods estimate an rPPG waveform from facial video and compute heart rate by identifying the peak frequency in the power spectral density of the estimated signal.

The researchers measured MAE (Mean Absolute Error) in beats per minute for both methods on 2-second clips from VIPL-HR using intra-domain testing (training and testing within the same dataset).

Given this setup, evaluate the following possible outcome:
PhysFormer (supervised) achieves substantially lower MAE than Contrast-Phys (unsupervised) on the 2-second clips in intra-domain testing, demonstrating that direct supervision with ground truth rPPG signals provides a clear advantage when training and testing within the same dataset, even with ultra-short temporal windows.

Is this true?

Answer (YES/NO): YES